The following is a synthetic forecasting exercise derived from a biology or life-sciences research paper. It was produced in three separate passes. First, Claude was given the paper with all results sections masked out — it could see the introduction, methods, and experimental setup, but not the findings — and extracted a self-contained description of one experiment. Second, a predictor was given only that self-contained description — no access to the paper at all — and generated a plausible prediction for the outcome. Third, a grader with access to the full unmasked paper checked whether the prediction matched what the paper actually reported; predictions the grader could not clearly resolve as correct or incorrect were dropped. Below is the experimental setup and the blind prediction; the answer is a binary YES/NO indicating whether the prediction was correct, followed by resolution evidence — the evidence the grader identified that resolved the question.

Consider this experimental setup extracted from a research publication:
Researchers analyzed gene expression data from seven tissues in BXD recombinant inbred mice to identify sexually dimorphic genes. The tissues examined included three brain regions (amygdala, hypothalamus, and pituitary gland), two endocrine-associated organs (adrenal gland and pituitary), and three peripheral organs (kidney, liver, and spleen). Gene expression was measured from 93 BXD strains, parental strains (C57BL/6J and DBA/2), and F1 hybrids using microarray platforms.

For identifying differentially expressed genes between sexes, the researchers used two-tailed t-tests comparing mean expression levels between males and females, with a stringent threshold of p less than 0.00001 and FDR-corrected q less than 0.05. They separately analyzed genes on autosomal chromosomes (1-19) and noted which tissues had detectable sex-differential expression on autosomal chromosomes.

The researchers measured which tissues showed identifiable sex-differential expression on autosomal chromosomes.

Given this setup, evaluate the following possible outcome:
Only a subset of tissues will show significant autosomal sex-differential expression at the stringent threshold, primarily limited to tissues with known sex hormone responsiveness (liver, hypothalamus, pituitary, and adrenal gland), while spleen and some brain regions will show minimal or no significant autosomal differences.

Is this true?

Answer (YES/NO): NO